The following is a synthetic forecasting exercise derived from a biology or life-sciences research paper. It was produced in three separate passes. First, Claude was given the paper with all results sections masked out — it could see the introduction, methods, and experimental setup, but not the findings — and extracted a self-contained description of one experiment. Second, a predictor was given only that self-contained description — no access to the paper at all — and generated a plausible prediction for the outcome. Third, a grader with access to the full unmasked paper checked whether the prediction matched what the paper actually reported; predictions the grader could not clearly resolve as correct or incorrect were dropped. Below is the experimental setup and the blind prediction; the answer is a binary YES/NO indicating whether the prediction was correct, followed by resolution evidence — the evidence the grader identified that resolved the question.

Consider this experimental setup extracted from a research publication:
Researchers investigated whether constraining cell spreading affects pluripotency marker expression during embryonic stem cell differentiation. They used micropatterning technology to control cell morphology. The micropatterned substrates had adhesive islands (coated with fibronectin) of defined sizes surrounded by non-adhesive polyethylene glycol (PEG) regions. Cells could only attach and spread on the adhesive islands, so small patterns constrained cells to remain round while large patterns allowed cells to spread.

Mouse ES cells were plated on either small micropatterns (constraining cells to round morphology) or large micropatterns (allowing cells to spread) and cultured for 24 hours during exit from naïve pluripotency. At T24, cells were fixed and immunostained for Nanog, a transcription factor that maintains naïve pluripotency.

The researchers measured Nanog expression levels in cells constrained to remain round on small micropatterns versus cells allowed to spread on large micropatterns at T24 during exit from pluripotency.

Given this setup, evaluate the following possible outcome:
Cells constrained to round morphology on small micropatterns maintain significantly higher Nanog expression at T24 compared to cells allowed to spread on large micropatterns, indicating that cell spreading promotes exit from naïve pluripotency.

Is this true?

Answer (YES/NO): YES